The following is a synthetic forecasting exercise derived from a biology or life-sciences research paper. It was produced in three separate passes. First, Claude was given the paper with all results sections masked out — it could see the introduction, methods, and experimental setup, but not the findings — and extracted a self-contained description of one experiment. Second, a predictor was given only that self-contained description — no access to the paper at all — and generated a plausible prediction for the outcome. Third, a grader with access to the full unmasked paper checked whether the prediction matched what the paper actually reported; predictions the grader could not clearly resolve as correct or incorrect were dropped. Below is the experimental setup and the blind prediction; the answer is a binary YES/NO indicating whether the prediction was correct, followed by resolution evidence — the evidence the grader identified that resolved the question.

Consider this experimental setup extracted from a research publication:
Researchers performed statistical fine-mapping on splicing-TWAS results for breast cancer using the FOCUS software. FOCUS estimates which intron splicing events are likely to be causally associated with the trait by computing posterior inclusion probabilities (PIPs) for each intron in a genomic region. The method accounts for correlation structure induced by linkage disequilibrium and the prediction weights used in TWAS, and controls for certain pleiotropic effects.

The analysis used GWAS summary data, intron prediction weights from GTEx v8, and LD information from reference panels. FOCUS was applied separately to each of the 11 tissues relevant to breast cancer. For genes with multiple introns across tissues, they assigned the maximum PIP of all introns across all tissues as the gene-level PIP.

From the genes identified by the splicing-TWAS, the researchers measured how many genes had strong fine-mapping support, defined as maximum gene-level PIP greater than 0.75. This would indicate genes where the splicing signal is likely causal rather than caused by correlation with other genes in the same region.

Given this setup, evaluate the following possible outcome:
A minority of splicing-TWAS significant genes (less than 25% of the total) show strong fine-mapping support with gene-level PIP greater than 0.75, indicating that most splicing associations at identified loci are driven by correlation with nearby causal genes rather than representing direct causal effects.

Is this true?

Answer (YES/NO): NO